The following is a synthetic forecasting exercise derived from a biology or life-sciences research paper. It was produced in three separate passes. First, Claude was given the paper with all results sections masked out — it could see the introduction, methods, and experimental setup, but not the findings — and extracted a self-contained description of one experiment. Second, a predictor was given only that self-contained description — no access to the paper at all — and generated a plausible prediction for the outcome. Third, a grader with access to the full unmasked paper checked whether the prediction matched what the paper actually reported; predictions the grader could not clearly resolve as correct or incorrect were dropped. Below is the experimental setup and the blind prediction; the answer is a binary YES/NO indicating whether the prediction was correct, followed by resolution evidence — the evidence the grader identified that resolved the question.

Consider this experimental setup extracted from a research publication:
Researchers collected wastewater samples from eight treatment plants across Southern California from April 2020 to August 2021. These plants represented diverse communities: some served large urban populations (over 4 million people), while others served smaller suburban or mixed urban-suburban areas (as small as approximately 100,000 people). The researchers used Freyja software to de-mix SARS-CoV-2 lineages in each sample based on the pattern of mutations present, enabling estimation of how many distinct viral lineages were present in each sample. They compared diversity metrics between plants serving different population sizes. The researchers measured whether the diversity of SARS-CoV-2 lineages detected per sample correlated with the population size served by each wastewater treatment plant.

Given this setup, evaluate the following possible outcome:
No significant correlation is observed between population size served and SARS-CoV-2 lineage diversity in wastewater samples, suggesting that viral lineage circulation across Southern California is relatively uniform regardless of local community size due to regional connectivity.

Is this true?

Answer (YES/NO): YES